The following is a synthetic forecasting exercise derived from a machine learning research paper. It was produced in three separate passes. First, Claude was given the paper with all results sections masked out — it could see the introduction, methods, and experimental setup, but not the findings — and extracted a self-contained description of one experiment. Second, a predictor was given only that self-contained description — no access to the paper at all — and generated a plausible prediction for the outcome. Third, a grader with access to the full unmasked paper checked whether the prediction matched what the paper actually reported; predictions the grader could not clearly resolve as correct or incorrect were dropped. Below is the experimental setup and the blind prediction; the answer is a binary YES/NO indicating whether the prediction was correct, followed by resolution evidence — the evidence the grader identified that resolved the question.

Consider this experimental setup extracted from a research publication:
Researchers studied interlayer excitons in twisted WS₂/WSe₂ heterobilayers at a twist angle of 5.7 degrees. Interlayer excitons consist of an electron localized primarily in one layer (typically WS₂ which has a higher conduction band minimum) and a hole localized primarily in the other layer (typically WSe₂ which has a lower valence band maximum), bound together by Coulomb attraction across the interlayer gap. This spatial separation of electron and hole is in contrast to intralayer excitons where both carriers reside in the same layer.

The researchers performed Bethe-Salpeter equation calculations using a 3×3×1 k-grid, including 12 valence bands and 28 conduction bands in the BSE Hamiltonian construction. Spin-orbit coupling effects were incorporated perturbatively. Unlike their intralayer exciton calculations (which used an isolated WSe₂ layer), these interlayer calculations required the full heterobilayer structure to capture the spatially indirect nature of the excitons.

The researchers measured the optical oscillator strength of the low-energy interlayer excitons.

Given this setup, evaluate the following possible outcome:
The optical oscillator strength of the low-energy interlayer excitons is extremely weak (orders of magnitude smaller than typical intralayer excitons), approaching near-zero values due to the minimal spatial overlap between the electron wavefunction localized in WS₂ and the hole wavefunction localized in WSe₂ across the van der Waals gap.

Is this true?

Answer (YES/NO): YES